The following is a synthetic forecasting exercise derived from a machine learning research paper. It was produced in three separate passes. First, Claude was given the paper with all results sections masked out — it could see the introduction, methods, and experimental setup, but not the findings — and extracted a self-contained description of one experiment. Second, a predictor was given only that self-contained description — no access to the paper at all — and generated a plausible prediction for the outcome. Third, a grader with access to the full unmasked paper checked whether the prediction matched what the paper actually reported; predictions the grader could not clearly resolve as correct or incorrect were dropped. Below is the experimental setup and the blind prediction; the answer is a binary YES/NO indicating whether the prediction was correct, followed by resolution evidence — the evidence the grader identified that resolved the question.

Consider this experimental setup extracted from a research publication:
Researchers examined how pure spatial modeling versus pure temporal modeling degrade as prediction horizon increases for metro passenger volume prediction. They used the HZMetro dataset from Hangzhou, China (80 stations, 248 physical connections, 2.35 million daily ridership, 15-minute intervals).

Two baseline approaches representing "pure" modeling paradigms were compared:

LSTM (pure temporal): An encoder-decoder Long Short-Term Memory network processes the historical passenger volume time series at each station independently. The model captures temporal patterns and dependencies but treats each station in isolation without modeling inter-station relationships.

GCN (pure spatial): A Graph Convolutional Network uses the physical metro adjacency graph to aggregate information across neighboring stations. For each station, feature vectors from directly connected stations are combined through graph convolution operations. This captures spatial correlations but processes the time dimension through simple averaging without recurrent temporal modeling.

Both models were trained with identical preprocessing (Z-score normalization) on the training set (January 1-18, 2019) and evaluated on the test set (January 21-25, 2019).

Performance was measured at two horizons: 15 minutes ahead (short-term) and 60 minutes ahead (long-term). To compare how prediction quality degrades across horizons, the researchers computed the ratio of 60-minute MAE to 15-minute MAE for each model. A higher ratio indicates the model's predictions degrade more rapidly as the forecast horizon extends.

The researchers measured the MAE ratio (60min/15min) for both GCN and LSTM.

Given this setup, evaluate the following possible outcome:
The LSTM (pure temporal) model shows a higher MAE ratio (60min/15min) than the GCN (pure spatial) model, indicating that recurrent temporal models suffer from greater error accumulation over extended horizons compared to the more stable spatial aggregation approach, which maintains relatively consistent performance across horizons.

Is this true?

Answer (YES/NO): NO